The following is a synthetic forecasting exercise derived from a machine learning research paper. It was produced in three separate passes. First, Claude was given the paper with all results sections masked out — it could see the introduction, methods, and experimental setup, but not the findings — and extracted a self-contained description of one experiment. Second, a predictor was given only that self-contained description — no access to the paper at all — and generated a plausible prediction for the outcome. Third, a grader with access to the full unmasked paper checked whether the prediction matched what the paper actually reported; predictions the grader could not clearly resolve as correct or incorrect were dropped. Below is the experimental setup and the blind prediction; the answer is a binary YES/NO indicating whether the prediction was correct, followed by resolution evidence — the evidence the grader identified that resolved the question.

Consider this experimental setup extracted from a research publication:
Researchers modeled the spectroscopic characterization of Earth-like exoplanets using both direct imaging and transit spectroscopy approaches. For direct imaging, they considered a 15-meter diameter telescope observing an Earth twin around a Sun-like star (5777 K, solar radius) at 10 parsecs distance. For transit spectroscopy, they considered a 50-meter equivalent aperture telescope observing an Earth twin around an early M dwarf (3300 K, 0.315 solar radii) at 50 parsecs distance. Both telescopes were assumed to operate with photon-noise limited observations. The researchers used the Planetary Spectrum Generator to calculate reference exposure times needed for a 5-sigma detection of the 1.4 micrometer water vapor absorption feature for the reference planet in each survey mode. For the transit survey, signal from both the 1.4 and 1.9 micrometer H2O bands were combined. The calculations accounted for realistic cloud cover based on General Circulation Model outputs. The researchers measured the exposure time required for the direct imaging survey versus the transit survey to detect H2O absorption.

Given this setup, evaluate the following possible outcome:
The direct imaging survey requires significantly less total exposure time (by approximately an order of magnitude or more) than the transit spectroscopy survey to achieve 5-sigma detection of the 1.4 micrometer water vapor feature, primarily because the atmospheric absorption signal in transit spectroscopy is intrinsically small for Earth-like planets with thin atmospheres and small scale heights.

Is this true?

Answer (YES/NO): YES